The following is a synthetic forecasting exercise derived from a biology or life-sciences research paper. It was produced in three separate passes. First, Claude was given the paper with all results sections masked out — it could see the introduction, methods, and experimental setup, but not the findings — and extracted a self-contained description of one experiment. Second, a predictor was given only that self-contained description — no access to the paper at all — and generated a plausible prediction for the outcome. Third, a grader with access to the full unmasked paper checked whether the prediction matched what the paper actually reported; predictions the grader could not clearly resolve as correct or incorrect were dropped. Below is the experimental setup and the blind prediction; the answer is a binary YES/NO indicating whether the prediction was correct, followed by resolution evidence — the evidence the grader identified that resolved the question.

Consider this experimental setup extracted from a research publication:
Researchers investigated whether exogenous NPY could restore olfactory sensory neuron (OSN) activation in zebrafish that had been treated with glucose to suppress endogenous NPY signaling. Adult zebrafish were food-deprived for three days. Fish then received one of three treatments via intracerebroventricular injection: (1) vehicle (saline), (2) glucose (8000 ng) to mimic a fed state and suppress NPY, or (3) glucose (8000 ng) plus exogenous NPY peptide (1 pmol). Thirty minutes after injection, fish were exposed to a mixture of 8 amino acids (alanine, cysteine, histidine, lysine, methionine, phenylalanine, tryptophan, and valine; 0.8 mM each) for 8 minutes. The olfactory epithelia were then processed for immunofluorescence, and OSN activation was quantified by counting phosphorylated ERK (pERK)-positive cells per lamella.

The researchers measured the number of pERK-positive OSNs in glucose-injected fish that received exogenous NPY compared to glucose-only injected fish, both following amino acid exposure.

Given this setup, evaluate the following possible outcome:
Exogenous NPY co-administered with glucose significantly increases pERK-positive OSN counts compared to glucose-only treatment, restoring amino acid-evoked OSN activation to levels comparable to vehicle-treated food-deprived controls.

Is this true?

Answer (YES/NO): YES